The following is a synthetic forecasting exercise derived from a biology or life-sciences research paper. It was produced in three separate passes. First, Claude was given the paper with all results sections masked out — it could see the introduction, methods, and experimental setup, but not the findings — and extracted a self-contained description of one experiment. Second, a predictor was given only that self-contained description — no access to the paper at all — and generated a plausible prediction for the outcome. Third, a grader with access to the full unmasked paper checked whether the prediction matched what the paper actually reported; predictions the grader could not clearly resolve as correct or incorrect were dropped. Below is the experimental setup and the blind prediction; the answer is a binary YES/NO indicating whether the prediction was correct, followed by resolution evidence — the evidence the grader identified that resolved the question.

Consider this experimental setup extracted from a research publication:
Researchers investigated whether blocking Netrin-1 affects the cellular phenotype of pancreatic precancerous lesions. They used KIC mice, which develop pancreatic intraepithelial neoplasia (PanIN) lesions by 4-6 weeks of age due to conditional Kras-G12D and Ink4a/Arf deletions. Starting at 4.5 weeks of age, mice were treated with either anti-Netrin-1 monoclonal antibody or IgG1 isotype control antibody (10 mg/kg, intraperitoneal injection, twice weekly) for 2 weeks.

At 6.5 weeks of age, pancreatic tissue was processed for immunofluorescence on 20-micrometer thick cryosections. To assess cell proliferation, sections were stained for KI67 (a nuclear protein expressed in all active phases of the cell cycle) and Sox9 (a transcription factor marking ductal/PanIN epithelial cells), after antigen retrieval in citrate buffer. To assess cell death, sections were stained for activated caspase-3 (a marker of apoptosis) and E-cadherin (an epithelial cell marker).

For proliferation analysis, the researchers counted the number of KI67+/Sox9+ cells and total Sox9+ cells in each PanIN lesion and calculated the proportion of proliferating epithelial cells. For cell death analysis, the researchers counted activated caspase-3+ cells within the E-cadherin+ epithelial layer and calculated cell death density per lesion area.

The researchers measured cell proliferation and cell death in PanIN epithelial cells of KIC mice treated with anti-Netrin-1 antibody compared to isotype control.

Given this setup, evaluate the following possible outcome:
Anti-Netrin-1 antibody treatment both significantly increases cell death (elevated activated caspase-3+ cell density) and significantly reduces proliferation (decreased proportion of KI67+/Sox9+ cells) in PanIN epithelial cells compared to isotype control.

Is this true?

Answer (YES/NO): NO